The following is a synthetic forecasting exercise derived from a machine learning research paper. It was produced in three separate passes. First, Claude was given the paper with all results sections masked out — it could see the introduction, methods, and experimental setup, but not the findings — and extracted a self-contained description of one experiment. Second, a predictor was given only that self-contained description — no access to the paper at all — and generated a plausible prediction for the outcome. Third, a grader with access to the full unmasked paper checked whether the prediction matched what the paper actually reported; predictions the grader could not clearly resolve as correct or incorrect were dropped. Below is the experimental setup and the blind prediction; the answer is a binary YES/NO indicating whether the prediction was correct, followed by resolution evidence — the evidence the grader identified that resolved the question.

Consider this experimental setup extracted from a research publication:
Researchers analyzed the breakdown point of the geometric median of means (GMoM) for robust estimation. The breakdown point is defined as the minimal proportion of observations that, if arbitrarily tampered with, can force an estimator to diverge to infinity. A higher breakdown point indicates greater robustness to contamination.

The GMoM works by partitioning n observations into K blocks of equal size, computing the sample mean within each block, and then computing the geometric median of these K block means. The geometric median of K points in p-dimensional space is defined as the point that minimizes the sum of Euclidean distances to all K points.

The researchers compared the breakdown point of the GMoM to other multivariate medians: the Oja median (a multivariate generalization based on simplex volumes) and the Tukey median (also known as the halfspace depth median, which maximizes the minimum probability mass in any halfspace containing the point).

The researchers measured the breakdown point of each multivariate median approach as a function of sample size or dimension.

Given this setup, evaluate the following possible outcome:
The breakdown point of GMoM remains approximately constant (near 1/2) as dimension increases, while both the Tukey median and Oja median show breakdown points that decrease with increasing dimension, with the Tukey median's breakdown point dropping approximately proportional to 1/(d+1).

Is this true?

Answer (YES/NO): NO